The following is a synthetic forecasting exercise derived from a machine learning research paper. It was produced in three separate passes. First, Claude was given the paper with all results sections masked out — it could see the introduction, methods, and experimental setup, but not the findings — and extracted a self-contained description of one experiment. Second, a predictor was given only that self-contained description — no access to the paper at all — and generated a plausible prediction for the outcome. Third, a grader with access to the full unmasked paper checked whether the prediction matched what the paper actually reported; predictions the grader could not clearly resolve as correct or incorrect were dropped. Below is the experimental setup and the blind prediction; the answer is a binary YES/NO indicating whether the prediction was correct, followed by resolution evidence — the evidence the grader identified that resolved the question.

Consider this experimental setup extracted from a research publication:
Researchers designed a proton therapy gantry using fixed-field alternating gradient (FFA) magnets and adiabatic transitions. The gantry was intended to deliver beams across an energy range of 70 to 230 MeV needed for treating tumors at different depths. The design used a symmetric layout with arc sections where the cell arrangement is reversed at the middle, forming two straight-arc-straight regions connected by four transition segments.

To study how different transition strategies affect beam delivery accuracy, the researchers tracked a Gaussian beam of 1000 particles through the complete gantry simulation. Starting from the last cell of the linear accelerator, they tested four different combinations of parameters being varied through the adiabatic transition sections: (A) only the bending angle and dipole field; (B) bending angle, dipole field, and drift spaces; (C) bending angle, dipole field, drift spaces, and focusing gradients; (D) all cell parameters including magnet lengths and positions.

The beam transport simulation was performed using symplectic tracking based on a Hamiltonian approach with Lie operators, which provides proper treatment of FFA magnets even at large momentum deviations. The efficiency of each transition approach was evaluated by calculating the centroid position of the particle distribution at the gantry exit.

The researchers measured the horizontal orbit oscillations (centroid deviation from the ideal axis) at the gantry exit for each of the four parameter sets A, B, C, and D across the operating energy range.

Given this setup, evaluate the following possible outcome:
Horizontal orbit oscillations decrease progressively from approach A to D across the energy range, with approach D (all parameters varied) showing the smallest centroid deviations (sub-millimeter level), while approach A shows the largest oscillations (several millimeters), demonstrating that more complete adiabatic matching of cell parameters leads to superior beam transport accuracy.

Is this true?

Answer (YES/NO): NO